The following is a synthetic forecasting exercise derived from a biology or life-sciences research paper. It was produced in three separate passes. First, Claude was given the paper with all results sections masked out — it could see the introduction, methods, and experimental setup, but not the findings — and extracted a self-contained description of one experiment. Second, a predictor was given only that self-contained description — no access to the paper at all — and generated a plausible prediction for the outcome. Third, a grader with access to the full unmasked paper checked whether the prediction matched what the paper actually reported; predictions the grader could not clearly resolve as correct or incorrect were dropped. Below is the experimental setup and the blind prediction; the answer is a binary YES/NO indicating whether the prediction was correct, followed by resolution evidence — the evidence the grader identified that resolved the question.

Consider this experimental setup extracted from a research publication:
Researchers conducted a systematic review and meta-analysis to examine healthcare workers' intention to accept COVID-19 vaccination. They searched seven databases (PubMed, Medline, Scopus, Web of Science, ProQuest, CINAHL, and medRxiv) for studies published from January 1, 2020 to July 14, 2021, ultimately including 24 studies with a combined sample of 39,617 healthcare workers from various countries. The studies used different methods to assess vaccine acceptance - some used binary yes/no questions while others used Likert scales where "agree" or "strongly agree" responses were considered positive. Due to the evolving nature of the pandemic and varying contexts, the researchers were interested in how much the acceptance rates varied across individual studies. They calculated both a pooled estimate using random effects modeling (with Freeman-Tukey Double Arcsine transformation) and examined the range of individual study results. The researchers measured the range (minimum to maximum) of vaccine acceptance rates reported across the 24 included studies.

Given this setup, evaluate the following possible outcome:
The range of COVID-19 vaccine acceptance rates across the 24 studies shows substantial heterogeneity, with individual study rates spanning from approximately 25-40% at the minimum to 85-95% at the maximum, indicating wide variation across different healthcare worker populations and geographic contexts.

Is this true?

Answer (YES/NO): YES